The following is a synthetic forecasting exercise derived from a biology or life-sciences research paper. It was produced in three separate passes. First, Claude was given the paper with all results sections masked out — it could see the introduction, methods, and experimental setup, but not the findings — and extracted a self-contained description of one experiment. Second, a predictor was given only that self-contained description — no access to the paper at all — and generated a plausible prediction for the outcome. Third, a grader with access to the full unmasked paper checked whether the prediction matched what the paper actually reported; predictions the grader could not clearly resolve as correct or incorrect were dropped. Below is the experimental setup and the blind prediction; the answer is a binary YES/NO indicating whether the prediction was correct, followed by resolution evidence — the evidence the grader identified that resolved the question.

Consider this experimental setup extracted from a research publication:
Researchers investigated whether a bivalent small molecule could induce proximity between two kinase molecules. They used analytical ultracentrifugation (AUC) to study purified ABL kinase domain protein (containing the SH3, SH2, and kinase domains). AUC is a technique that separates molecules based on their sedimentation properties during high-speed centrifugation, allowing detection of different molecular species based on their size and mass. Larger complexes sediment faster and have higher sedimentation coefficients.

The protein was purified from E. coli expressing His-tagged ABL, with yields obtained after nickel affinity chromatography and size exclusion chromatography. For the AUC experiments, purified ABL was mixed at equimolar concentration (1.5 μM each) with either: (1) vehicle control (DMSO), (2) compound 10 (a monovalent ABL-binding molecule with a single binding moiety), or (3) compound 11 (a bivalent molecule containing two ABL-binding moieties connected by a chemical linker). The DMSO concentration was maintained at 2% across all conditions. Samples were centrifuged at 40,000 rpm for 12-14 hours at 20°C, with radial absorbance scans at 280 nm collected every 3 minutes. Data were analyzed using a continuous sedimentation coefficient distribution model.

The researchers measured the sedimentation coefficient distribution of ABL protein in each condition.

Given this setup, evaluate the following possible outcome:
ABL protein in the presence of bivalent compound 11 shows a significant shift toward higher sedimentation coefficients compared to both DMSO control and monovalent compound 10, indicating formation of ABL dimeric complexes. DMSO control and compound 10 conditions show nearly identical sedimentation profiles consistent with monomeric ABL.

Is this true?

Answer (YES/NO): YES